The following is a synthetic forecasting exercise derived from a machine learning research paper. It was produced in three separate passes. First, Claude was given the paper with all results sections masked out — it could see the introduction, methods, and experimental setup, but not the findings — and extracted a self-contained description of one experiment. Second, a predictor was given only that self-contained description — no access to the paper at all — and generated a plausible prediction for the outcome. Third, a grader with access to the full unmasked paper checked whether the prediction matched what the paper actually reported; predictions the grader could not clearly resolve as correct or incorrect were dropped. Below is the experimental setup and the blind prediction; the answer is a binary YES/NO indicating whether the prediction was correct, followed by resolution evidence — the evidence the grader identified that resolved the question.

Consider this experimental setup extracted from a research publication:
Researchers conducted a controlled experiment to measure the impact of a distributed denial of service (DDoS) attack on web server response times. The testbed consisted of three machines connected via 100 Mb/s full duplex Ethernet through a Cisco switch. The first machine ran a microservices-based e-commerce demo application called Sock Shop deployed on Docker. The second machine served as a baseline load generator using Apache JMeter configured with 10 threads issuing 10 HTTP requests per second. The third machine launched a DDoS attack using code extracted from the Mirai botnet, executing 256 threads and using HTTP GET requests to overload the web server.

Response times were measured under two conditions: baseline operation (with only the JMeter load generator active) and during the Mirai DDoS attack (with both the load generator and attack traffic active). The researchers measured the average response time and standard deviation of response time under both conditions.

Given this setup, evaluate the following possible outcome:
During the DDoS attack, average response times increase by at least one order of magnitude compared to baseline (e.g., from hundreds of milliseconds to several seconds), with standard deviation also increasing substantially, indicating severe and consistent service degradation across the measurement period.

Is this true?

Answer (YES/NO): NO